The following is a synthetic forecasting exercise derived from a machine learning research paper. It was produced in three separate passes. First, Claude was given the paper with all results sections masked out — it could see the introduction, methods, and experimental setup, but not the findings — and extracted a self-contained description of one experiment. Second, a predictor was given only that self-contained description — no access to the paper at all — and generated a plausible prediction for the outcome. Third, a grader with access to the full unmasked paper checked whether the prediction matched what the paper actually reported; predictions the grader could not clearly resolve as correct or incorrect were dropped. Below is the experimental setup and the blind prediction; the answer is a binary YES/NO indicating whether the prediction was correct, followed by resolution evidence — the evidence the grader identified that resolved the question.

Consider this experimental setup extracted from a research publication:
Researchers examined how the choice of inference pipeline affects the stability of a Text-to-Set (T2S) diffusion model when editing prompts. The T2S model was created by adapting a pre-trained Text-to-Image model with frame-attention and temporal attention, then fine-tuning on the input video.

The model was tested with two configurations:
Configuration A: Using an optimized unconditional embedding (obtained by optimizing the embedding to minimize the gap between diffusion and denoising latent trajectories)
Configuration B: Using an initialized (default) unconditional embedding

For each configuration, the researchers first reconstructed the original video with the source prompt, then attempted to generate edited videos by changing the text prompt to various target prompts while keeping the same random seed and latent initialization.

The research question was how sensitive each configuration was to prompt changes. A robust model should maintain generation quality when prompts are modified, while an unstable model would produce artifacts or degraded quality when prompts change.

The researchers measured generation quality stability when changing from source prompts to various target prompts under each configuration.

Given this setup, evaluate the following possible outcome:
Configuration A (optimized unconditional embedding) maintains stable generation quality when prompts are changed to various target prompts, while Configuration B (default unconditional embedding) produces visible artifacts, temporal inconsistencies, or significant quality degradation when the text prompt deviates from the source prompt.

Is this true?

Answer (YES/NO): NO